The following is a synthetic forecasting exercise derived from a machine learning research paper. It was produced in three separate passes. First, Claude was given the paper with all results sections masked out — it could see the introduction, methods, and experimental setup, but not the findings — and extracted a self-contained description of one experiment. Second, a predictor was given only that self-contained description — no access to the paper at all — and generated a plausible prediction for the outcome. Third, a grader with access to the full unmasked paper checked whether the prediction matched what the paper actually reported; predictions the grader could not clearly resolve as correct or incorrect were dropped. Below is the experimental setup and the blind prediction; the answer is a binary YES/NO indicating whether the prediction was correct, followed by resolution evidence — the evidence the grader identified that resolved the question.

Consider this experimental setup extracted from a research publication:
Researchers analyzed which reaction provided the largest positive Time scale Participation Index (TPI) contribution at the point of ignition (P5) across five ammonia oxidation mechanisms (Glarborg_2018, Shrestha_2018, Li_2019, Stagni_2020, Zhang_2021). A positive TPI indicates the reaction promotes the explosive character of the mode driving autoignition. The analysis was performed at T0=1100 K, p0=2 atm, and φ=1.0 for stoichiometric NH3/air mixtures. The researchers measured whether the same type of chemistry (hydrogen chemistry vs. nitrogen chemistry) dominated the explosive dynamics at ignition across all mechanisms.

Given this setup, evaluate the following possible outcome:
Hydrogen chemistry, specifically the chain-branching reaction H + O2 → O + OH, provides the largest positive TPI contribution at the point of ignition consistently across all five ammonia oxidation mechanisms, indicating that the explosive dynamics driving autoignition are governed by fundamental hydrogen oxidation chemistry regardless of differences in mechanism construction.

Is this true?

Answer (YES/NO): YES